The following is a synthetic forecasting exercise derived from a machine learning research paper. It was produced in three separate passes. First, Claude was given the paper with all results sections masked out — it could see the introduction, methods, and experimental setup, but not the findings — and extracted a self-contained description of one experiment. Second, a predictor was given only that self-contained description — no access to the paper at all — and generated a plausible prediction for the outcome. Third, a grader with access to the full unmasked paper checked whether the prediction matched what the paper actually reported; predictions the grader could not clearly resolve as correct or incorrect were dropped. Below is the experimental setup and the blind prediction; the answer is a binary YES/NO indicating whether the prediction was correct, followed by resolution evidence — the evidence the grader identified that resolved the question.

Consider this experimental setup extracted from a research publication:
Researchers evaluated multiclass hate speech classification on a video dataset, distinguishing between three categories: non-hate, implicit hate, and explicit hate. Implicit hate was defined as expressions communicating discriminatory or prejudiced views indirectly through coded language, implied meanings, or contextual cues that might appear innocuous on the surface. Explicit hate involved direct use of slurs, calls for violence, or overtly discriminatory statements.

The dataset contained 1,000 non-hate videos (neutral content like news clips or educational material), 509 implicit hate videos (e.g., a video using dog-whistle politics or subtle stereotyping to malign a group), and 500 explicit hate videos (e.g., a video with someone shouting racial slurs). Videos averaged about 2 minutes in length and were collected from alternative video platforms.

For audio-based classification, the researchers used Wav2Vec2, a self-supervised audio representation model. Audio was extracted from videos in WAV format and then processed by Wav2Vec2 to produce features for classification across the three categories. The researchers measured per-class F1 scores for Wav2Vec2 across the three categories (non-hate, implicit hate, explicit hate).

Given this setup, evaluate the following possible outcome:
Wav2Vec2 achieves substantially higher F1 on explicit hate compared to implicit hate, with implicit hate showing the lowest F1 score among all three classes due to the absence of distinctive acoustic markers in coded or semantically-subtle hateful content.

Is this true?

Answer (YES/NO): YES